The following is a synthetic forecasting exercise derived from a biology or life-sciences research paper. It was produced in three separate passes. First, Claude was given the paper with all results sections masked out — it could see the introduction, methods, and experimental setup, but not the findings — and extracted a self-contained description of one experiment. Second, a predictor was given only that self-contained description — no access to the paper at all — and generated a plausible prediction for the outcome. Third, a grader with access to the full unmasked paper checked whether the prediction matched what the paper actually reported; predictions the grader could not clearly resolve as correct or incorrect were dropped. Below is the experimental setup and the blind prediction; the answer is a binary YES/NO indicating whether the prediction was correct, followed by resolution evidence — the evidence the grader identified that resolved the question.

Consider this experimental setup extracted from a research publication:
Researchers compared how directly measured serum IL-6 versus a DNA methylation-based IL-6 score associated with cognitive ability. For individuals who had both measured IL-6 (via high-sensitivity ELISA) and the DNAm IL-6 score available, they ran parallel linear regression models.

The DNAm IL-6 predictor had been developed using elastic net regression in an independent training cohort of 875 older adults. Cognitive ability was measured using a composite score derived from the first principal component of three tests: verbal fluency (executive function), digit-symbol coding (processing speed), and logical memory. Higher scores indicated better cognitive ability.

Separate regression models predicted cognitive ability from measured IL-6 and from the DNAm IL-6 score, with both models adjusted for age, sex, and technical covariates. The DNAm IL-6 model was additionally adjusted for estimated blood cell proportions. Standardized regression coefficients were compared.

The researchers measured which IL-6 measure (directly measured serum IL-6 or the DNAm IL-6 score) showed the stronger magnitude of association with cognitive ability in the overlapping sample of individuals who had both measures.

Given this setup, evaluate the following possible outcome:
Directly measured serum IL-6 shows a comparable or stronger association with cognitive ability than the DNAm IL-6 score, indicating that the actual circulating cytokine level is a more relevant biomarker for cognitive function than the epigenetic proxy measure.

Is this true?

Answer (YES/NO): NO